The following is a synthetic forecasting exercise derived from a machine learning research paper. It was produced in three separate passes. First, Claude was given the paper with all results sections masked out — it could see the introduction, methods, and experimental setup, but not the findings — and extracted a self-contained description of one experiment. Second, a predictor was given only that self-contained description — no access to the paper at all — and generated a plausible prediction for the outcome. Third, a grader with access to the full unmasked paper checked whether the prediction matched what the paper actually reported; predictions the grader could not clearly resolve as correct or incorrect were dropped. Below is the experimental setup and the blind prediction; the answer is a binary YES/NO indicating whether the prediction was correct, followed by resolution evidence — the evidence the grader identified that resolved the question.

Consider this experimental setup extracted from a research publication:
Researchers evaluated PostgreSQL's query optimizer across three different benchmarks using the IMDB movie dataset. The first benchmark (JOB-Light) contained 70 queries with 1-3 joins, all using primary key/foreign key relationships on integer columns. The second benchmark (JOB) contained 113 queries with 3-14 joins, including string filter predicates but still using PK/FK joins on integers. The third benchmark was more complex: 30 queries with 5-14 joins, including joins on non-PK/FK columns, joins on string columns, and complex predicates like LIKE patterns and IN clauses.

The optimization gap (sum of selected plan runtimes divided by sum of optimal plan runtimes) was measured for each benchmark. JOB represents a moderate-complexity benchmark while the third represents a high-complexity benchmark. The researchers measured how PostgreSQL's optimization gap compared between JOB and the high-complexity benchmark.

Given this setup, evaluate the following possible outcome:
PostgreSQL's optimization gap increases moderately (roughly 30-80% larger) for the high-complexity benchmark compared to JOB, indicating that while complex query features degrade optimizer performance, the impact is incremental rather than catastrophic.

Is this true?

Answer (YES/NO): NO